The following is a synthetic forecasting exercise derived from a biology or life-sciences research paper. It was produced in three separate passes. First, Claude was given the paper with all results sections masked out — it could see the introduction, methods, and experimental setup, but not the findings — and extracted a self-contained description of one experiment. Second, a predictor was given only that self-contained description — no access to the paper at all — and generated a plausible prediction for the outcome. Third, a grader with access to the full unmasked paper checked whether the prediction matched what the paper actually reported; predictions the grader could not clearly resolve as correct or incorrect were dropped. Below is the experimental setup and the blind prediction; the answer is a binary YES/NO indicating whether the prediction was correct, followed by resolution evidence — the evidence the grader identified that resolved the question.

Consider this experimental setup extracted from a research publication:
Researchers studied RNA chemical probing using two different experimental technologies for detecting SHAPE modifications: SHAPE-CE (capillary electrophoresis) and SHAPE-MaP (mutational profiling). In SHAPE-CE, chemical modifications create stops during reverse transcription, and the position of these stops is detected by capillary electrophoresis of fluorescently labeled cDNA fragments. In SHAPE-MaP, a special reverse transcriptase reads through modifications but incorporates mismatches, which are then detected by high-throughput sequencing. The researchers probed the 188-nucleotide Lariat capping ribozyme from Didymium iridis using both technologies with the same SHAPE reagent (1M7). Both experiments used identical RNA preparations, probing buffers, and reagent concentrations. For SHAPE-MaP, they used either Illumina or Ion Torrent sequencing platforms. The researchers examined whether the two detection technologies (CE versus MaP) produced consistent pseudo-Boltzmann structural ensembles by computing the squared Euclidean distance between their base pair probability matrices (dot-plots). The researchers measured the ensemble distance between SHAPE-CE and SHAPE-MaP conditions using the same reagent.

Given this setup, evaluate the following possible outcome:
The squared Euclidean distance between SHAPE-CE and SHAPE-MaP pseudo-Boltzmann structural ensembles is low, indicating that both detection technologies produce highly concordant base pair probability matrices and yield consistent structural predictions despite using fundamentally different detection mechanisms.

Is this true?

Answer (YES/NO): NO